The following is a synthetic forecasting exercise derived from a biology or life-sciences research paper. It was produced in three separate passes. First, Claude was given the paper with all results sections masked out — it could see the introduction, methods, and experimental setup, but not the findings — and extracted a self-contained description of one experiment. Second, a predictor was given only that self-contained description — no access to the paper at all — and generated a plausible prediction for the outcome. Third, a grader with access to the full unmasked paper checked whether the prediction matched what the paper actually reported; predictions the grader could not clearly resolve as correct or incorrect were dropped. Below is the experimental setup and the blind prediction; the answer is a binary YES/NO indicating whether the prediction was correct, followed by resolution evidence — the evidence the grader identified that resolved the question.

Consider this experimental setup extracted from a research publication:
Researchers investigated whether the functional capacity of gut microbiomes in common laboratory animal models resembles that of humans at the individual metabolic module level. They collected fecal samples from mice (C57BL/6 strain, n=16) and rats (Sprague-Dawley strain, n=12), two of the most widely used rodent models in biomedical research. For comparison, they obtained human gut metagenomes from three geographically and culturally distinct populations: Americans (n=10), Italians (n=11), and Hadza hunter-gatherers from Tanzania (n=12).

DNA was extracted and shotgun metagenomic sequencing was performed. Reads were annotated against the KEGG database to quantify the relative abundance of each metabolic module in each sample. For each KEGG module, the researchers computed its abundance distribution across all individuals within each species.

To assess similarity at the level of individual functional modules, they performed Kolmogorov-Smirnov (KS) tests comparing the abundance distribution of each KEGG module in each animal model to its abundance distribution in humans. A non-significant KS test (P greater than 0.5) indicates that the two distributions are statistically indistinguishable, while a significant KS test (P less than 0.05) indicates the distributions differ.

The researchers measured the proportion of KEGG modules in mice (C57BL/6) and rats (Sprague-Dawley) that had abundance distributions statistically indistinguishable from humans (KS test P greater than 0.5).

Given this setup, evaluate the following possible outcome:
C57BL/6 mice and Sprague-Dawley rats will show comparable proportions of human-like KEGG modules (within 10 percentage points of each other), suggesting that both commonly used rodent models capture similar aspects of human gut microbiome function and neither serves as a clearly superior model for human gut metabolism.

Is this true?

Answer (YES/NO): YES